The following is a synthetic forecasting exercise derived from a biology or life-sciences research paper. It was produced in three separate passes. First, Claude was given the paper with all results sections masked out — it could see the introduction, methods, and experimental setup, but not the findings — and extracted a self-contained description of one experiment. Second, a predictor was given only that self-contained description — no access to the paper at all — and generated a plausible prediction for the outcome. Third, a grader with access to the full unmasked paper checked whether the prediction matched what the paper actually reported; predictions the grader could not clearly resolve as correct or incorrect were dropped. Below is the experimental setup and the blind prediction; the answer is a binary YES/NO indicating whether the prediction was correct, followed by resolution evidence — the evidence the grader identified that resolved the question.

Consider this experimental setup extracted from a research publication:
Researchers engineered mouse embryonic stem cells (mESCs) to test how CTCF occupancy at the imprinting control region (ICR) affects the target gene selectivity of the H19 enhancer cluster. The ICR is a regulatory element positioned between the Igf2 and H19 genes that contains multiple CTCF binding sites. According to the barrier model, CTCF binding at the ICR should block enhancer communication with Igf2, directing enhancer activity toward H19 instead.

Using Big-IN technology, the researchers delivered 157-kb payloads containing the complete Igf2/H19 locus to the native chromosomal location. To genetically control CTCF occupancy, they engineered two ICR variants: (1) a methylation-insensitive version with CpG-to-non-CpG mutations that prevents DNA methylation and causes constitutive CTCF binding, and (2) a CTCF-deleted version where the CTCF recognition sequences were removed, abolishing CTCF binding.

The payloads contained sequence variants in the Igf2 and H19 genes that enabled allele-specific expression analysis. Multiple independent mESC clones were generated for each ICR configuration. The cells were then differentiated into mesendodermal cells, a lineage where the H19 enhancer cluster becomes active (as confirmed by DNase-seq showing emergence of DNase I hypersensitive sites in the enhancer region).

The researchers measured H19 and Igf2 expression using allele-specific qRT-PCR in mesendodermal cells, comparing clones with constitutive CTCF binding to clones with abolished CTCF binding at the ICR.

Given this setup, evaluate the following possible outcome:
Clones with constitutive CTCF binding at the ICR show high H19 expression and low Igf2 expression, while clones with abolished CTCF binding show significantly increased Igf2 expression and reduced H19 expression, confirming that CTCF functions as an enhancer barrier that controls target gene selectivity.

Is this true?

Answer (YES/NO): YES